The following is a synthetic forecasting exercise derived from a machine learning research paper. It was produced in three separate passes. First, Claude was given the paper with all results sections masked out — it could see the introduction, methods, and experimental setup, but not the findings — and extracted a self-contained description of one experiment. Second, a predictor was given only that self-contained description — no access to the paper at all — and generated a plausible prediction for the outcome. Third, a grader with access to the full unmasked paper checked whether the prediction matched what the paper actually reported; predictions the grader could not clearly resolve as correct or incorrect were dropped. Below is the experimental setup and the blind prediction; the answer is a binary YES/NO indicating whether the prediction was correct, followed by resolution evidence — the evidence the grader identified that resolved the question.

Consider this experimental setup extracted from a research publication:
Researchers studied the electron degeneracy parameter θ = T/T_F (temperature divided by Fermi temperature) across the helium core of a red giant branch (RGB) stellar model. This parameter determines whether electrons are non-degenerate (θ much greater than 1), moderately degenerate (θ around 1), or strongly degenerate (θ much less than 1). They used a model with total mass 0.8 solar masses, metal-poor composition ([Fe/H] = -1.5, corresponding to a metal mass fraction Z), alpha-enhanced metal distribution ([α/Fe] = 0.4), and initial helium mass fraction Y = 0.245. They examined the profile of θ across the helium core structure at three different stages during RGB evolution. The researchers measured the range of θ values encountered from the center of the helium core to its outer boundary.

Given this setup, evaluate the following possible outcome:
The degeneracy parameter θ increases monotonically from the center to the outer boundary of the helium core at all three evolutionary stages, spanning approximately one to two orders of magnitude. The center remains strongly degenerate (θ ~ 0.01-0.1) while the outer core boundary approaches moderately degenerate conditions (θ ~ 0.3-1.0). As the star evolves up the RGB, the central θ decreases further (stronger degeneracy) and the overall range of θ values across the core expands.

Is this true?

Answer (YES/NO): NO